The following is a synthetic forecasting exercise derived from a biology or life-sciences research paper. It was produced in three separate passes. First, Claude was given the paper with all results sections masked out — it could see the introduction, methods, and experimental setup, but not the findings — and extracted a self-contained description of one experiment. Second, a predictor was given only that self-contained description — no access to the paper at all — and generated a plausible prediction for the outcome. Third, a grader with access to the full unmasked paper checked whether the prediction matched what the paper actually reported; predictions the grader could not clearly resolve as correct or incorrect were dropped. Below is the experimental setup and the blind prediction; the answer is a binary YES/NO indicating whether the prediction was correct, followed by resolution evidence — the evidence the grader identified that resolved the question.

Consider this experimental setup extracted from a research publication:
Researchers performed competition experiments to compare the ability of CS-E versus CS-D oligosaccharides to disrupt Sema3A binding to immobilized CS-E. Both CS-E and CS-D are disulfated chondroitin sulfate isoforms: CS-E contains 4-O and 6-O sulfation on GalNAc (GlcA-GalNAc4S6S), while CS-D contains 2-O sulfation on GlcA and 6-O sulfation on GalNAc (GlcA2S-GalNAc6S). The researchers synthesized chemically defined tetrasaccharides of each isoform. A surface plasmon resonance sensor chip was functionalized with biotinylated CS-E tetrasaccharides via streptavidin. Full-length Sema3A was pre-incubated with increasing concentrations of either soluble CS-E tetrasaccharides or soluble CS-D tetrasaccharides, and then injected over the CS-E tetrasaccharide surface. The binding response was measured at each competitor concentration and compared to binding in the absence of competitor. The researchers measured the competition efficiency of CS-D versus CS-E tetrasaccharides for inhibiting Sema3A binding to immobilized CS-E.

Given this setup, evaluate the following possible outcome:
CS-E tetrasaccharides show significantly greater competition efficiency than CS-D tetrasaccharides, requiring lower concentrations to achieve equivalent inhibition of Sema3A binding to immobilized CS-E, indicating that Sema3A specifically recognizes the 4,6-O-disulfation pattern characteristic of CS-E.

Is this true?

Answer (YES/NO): YES